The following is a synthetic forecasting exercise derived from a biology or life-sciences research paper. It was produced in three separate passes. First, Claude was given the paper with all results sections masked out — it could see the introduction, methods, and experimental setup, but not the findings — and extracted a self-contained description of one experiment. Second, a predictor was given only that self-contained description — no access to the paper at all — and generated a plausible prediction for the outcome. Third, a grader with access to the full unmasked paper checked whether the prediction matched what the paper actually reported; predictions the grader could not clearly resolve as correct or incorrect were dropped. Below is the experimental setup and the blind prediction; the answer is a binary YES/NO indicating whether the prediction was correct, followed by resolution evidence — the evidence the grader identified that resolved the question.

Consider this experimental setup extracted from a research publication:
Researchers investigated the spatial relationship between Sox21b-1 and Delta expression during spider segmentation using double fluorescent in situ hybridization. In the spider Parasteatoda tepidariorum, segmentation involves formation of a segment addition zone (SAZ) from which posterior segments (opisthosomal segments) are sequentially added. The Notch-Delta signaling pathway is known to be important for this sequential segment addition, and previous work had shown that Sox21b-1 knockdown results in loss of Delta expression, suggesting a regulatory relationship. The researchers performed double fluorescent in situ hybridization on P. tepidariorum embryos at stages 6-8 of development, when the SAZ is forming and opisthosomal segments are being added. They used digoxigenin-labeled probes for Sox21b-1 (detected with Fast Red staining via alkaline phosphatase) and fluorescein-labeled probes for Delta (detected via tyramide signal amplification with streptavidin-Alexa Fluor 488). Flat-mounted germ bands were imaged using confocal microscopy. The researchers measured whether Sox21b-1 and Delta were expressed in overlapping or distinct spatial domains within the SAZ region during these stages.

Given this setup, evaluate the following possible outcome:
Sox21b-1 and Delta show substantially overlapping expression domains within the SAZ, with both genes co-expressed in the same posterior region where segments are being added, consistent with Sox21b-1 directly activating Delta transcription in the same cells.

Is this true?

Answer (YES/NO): NO